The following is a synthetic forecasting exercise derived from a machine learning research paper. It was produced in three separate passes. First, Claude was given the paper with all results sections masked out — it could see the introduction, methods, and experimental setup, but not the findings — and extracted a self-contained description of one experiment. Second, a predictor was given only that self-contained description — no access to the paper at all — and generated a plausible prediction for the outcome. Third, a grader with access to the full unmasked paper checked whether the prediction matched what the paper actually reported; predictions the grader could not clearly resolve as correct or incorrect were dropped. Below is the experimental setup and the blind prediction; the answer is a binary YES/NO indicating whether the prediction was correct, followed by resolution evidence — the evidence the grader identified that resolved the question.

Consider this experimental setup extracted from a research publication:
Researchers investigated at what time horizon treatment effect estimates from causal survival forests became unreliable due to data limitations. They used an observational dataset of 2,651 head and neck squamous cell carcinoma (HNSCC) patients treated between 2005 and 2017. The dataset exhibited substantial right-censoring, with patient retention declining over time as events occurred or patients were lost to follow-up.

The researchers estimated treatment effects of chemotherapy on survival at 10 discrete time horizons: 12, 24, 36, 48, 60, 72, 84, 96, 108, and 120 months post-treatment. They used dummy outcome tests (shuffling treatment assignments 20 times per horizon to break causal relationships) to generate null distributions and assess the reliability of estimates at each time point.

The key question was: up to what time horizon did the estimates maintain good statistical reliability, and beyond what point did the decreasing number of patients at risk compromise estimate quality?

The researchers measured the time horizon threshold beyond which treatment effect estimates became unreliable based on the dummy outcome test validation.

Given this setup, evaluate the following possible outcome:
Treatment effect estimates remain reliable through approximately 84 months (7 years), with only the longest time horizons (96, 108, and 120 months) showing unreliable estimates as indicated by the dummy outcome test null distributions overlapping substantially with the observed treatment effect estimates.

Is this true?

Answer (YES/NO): NO